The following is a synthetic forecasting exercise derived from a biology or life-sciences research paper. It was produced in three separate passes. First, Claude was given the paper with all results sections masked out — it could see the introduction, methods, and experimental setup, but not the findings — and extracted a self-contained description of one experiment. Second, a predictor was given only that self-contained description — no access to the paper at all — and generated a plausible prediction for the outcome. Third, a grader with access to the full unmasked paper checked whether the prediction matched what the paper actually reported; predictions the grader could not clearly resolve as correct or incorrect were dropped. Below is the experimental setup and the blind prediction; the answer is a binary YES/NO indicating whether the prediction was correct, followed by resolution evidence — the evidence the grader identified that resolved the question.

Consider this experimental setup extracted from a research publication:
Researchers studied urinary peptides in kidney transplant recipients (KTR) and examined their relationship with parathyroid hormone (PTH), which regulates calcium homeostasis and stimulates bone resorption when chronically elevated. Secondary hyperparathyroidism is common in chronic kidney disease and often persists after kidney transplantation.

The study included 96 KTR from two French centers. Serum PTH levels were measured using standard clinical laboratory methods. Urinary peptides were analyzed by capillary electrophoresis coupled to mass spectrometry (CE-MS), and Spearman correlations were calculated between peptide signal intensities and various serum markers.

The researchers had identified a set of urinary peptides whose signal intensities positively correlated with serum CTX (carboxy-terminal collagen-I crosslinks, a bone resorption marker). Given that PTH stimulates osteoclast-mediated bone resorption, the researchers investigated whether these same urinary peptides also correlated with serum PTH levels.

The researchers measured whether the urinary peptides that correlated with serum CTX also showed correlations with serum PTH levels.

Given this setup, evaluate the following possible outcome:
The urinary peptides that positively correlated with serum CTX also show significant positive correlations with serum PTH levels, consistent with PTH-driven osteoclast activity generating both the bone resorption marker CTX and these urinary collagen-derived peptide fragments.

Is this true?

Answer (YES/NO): NO